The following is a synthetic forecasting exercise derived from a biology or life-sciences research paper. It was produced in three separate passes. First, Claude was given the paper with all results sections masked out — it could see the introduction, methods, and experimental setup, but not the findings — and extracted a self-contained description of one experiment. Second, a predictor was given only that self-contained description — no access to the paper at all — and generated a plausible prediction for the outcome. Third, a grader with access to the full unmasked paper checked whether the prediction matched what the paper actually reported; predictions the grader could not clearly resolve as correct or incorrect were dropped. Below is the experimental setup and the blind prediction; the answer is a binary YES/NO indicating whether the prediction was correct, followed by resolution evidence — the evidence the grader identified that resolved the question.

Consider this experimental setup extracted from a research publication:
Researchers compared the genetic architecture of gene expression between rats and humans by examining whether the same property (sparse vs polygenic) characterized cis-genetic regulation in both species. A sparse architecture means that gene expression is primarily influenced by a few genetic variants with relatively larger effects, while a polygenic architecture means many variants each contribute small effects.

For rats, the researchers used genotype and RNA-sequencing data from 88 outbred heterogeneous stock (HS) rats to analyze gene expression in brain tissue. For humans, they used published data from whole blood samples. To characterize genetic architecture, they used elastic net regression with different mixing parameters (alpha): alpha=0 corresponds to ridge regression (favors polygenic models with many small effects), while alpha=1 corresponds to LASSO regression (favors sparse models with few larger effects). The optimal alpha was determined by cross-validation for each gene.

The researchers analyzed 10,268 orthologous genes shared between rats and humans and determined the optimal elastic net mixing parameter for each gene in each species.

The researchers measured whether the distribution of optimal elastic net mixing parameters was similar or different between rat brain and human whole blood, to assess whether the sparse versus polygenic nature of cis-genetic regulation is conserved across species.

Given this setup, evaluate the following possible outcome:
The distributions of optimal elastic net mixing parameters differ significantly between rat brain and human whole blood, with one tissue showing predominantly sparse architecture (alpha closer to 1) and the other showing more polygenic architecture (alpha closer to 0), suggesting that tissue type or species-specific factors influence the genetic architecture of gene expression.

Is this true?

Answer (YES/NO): NO